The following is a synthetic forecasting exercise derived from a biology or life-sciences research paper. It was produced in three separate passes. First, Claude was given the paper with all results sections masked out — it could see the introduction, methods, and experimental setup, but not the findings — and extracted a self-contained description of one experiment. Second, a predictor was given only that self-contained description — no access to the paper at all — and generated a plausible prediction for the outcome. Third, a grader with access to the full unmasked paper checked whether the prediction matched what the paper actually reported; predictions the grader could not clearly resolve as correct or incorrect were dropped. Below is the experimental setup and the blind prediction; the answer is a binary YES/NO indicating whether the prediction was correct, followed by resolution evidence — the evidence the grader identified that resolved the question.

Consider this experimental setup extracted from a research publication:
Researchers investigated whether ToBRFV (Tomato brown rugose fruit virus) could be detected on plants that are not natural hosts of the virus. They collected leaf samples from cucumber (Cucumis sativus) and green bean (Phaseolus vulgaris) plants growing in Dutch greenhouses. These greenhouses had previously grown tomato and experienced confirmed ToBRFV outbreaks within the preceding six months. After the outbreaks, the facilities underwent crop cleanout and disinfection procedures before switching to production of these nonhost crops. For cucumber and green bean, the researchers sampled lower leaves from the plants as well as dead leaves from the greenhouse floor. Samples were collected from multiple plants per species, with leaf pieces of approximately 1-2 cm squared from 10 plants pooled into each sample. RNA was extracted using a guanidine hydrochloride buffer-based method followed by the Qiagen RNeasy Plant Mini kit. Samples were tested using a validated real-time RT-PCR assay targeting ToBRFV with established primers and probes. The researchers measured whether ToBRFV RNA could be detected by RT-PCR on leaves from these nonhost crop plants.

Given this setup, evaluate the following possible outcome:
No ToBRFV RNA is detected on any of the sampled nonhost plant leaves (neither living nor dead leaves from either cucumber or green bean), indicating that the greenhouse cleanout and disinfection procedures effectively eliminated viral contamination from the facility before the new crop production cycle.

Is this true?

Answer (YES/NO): NO